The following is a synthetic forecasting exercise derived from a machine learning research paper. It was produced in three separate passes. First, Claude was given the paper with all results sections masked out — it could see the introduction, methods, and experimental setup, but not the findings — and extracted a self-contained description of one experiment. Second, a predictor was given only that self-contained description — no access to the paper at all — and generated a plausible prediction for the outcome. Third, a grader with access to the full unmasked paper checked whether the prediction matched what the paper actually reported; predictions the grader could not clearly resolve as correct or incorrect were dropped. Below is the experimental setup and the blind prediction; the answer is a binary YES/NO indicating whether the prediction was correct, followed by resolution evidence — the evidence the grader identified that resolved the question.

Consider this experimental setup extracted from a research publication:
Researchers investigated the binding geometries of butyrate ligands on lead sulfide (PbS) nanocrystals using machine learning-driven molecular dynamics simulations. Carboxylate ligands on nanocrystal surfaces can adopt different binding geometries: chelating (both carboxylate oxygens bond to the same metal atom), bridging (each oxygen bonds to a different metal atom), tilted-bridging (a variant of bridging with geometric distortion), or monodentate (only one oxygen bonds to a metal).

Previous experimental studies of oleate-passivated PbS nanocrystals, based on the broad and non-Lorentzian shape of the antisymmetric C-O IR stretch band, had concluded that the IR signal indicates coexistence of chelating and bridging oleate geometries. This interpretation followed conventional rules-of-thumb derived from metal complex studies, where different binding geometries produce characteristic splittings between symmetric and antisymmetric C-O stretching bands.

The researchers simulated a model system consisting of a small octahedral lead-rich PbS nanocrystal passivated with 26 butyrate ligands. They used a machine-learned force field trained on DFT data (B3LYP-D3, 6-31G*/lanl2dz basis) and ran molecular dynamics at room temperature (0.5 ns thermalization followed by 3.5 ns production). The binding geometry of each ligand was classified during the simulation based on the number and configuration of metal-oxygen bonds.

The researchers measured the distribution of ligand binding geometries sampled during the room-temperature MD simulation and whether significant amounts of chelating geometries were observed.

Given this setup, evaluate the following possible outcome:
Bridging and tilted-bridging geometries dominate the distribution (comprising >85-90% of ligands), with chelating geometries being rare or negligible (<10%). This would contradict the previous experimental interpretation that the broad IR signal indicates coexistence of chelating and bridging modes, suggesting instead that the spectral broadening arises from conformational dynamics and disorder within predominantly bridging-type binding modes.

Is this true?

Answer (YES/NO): YES